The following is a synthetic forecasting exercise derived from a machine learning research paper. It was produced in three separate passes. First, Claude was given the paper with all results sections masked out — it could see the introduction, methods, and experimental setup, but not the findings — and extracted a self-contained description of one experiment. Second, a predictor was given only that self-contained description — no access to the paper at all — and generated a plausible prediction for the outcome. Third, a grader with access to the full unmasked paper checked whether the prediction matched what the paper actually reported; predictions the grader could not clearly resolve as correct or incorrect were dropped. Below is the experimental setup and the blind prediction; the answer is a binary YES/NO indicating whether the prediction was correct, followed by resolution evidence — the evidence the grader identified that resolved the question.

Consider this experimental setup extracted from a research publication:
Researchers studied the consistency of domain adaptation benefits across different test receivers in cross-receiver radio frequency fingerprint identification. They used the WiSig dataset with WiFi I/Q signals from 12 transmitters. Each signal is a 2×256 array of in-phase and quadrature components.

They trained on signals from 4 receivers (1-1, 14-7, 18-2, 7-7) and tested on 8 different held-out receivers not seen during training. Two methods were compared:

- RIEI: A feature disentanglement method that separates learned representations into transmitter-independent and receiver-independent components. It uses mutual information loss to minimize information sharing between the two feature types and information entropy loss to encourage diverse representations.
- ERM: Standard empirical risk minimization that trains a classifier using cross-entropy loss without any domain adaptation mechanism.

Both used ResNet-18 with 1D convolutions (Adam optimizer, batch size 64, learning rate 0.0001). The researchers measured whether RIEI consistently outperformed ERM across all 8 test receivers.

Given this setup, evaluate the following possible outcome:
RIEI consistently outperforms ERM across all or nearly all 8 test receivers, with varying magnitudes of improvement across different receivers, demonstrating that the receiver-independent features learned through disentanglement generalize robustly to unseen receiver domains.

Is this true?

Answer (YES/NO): NO